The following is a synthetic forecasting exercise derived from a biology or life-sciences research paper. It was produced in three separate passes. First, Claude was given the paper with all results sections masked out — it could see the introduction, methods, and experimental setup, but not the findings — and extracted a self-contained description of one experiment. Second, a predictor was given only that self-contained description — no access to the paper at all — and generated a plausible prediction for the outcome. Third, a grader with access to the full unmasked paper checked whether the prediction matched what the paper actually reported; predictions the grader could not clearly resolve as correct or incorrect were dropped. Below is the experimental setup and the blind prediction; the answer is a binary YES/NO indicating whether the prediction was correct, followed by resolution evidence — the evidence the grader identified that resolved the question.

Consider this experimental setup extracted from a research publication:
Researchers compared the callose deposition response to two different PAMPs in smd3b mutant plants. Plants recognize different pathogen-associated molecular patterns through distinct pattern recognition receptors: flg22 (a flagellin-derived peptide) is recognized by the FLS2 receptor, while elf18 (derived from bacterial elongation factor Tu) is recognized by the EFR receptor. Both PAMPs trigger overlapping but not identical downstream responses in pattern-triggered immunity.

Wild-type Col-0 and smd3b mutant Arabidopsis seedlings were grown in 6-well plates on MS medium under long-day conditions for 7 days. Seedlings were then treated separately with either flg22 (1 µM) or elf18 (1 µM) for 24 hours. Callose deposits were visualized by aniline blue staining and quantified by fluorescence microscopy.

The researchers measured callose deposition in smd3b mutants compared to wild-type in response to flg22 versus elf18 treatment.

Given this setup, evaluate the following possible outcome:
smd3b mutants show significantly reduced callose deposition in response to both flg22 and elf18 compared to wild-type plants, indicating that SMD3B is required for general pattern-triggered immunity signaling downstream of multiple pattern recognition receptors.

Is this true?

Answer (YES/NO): NO